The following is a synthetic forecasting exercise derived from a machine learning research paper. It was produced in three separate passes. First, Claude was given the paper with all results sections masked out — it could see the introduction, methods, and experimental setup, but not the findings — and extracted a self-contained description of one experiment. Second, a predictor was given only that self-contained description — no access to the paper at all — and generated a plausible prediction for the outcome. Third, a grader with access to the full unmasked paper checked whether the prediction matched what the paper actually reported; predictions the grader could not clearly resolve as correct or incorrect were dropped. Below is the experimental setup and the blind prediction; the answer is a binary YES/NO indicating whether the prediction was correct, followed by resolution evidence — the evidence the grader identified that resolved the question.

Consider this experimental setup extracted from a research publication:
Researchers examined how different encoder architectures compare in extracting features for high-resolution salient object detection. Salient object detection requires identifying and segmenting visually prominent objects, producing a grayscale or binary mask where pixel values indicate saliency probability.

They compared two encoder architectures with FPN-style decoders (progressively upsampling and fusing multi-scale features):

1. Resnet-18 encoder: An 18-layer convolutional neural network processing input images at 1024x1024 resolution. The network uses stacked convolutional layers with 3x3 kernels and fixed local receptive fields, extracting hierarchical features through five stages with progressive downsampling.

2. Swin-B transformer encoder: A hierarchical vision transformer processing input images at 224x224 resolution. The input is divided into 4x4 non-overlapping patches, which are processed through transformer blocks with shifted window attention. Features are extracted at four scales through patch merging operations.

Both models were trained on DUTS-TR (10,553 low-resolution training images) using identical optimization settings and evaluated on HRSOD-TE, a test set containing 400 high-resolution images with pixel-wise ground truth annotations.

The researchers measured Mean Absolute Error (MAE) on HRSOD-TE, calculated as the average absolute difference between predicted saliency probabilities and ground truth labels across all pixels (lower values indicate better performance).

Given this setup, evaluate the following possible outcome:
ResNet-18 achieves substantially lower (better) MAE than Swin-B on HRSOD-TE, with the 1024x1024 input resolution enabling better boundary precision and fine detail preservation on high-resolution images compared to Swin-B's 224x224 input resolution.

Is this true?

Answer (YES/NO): NO